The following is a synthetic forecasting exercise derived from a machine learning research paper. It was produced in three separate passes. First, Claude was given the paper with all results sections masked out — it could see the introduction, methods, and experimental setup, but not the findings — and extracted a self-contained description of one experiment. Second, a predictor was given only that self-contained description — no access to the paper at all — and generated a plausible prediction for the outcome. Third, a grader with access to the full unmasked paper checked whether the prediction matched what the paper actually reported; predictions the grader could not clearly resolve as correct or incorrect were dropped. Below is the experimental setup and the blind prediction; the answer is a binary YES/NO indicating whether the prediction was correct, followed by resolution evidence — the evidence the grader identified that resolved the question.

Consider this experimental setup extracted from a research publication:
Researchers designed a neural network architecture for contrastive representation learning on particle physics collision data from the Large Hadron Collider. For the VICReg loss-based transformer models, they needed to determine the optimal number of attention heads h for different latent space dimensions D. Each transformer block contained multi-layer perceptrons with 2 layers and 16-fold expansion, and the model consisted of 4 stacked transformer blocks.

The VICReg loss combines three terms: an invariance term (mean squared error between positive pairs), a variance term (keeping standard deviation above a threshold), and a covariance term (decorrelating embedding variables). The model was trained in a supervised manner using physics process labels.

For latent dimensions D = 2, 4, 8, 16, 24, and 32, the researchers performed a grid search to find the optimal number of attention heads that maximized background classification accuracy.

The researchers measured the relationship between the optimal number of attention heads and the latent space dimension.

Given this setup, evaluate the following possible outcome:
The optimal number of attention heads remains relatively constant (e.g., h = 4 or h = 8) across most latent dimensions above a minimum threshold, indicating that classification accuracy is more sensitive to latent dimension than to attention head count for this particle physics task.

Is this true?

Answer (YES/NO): NO